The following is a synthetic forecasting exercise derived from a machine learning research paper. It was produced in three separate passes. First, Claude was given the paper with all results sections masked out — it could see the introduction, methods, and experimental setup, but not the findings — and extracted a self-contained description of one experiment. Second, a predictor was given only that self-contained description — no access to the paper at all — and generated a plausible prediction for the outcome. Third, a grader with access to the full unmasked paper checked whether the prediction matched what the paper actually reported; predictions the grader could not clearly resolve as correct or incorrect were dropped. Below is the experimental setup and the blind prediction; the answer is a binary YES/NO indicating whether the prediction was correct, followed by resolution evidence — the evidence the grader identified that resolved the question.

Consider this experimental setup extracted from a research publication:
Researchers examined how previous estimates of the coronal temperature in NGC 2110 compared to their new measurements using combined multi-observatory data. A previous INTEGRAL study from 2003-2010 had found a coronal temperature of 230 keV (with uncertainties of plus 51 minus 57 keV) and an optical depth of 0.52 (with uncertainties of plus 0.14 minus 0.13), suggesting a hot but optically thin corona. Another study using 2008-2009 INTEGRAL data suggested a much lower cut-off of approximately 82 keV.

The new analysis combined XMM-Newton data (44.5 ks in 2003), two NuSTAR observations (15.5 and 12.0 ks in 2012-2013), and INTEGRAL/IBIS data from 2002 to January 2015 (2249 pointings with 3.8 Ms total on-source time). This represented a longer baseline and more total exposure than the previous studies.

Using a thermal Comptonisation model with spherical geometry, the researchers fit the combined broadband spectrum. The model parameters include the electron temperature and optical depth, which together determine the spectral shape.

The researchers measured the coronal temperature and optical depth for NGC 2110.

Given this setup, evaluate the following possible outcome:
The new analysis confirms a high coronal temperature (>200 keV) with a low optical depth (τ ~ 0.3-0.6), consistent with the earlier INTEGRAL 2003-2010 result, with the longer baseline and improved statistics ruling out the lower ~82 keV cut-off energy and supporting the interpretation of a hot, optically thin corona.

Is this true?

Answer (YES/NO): NO